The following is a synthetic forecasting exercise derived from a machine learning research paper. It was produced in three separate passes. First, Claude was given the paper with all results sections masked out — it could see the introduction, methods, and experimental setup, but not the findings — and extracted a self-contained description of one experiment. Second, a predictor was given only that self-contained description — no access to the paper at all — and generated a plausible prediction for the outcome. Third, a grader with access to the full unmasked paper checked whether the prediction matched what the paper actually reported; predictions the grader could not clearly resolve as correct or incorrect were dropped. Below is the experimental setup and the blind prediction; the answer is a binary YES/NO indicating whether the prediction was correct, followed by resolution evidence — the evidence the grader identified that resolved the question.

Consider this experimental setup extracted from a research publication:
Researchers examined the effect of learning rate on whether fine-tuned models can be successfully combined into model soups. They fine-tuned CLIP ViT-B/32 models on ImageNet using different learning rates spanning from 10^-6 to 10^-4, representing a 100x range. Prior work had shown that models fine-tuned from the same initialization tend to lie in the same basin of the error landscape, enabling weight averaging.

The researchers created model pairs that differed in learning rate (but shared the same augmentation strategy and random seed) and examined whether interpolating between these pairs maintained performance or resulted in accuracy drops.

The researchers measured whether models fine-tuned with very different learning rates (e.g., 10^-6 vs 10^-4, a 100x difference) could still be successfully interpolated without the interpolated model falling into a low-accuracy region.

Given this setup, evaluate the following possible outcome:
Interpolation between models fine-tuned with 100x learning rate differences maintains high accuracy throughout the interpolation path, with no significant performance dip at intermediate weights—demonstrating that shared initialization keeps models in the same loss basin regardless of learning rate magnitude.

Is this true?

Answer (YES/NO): NO